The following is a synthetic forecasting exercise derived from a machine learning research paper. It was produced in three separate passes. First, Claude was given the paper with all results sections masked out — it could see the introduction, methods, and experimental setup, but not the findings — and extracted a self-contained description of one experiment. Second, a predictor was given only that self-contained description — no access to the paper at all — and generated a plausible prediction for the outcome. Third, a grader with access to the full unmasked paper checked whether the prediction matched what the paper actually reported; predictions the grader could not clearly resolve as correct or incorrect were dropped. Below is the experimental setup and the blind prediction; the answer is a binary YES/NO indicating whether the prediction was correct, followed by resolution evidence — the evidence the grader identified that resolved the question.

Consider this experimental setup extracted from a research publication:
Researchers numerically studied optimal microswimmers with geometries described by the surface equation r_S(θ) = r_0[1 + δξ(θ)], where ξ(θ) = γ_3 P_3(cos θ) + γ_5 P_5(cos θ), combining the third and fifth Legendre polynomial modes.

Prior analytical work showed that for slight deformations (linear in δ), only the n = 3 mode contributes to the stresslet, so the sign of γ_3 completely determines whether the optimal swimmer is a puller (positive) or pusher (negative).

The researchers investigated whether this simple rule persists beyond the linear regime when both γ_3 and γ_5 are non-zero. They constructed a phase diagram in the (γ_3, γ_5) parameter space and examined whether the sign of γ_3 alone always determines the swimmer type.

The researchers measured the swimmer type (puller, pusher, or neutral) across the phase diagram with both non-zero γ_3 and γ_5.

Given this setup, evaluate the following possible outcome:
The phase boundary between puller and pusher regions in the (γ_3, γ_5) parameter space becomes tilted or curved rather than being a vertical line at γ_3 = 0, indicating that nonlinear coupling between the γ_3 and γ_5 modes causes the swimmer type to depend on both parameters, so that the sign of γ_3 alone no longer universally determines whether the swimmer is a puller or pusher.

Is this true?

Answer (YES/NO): YES